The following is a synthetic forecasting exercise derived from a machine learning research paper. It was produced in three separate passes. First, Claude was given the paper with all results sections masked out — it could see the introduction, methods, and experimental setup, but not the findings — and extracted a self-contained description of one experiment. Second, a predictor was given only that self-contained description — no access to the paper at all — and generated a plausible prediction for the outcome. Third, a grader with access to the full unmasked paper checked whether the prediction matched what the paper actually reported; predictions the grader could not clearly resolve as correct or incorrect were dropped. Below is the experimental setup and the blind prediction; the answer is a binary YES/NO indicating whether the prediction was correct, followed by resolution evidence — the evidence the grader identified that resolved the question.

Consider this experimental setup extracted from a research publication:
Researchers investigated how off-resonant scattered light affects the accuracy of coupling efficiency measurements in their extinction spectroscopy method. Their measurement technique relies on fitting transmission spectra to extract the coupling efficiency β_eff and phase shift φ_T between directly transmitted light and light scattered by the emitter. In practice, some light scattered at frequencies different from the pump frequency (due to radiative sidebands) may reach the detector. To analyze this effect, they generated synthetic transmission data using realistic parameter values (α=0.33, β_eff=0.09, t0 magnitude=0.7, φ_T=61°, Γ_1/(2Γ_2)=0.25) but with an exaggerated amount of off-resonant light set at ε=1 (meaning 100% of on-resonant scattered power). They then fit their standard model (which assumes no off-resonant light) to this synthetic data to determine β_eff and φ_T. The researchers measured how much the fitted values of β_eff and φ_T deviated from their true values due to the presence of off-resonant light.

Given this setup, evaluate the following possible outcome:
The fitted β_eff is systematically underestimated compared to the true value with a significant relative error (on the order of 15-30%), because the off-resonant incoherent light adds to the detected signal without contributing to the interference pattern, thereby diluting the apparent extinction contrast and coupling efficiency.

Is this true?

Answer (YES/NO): NO